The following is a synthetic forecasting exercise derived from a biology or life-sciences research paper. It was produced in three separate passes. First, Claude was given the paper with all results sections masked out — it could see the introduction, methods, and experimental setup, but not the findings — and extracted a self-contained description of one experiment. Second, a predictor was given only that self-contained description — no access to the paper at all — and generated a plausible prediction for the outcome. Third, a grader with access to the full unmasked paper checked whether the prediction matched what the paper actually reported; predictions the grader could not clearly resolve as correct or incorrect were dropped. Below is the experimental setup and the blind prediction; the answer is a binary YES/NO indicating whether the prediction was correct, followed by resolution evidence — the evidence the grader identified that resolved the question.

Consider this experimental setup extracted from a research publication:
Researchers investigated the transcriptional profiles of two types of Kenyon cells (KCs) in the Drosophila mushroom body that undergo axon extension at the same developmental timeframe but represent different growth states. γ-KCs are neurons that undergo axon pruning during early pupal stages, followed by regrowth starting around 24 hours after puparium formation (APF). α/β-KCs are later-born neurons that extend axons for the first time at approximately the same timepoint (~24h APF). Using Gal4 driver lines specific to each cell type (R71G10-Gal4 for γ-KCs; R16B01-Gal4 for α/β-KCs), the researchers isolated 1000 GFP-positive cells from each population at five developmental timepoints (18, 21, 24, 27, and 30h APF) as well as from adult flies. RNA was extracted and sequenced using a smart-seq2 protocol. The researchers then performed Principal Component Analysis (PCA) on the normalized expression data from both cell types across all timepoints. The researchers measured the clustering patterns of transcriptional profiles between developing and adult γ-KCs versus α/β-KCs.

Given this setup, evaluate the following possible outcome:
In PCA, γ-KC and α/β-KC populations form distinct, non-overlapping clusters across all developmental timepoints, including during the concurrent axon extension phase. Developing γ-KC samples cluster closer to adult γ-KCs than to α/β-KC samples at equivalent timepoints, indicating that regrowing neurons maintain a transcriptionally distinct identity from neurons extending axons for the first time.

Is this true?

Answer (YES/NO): NO